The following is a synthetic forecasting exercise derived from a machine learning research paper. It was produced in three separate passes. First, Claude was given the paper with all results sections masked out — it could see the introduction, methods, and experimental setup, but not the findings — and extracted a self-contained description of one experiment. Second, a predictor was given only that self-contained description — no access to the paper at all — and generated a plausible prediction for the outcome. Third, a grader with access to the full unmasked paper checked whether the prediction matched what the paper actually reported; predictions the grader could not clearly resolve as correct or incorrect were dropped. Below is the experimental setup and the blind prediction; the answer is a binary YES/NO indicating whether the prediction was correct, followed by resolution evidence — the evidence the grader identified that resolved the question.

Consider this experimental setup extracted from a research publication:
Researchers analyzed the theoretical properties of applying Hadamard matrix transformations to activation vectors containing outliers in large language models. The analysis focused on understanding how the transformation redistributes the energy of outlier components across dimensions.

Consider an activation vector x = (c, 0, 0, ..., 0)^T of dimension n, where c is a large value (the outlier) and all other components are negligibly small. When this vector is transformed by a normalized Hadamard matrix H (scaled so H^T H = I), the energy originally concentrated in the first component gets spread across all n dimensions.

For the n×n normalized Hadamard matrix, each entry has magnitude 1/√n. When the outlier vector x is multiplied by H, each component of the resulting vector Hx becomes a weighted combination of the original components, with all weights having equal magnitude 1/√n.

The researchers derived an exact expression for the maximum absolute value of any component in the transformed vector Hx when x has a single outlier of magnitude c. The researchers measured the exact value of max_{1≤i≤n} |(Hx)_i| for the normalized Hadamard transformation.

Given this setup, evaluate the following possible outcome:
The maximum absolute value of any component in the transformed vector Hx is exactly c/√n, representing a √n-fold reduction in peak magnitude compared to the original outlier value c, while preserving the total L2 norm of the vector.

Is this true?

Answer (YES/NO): YES